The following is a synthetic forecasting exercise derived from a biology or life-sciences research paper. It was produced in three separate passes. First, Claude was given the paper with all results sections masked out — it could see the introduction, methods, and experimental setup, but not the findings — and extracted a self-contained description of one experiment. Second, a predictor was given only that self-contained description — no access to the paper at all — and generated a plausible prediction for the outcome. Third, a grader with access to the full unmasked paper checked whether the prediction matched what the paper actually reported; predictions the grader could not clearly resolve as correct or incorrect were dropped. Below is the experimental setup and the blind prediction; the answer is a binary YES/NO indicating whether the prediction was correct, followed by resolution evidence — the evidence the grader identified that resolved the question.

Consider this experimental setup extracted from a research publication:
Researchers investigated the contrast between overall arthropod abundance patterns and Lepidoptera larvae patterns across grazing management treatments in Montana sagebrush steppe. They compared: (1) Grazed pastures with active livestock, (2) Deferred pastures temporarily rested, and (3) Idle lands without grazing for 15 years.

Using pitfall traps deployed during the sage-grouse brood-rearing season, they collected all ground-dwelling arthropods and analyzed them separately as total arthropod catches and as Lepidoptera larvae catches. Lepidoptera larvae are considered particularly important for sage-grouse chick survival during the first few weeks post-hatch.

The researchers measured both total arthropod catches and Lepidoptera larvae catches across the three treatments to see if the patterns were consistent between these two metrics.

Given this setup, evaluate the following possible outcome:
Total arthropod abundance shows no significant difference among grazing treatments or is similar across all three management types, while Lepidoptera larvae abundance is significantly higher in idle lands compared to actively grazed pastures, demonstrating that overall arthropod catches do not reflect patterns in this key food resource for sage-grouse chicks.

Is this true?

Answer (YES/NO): NO